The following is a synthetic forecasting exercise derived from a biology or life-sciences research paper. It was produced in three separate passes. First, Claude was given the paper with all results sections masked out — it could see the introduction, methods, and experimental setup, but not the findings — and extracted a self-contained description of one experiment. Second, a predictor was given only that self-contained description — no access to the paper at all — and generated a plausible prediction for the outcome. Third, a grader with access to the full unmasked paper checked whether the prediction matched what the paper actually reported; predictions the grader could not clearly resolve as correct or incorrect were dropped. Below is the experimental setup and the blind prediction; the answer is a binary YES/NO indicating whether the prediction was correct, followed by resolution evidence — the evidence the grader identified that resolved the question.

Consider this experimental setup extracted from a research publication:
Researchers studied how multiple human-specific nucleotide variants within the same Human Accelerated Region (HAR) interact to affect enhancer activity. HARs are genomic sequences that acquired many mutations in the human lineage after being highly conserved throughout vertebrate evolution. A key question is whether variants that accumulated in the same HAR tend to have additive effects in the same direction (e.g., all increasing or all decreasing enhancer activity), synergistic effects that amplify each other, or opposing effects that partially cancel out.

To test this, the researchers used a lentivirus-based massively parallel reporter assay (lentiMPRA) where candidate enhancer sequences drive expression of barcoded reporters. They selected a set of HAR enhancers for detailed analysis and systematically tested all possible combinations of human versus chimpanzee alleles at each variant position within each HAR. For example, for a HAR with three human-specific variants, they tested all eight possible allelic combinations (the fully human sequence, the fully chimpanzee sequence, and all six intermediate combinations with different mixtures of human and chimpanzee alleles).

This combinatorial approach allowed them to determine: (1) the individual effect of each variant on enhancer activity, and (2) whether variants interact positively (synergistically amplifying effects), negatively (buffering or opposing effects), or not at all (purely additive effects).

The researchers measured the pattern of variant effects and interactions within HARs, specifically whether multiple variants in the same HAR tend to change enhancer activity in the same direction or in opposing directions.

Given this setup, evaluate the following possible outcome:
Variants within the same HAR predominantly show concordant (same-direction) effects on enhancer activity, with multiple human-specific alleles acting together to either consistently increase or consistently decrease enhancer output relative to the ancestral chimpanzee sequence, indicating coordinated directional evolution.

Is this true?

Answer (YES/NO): NO